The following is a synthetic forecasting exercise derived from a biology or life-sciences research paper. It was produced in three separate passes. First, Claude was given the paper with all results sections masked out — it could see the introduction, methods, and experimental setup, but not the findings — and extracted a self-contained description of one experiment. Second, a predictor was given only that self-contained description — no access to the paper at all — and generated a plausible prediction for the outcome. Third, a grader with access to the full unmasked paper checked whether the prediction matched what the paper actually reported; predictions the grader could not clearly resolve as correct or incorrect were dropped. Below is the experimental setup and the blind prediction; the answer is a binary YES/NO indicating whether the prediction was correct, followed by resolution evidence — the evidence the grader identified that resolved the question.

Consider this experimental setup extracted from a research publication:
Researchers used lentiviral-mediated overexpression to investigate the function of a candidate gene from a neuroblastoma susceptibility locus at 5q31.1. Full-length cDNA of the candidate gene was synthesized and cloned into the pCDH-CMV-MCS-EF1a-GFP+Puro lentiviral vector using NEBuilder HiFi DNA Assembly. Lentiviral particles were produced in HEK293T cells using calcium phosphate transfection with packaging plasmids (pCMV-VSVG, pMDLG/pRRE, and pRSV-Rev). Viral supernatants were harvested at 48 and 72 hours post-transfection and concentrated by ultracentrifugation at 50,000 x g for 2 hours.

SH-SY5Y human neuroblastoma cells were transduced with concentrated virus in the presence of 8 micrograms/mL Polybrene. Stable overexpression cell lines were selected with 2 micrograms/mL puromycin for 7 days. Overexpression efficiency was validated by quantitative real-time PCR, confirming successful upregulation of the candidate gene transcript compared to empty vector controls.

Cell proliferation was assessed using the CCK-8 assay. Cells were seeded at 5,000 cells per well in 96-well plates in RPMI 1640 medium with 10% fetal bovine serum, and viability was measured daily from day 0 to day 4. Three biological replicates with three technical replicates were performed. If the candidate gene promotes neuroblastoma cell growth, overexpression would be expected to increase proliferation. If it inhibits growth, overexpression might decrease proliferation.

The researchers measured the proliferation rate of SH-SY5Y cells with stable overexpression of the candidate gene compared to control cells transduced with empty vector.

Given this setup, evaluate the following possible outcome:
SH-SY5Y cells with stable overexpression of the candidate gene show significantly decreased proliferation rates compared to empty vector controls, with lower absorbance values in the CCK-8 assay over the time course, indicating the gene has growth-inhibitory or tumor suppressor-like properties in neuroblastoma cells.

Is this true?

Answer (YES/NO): NO